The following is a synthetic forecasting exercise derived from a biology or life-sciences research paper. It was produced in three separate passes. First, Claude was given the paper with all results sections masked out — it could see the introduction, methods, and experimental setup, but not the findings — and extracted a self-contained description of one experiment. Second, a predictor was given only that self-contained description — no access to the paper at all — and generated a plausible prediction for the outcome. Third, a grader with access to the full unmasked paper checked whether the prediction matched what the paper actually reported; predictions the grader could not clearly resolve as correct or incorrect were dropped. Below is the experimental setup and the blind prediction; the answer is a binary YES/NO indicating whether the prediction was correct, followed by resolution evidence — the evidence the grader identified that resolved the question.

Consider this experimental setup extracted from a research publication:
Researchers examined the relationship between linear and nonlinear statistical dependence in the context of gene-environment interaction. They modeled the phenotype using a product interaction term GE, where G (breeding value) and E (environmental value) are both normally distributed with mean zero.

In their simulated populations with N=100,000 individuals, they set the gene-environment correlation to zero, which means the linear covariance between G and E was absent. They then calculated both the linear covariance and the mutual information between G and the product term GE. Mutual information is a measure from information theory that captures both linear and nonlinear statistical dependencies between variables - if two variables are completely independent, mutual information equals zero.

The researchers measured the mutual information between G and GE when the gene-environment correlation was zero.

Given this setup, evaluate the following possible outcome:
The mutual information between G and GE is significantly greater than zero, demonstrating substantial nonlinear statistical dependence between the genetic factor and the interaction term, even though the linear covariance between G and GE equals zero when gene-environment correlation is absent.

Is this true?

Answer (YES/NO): YES